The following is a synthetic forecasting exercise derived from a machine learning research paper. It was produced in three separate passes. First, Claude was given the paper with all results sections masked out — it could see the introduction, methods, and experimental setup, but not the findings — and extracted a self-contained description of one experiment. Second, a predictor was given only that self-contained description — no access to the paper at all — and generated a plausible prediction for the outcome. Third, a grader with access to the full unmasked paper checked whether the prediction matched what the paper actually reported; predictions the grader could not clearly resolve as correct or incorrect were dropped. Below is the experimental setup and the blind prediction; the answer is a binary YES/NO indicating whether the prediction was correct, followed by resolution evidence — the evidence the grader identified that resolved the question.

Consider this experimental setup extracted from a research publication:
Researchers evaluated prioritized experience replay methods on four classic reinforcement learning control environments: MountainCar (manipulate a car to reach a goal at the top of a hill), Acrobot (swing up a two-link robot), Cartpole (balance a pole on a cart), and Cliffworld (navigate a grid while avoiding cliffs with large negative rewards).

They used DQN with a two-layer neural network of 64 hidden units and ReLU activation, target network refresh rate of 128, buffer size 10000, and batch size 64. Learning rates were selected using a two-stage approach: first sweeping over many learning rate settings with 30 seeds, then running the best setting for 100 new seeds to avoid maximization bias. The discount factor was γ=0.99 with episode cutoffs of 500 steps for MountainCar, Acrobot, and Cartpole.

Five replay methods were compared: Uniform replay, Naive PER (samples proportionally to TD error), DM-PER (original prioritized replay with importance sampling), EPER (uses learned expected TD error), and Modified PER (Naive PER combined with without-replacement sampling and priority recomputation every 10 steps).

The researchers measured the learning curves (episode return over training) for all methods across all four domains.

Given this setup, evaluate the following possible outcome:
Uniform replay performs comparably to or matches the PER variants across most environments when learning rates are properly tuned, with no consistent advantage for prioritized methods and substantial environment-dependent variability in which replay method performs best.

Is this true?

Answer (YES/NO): NO